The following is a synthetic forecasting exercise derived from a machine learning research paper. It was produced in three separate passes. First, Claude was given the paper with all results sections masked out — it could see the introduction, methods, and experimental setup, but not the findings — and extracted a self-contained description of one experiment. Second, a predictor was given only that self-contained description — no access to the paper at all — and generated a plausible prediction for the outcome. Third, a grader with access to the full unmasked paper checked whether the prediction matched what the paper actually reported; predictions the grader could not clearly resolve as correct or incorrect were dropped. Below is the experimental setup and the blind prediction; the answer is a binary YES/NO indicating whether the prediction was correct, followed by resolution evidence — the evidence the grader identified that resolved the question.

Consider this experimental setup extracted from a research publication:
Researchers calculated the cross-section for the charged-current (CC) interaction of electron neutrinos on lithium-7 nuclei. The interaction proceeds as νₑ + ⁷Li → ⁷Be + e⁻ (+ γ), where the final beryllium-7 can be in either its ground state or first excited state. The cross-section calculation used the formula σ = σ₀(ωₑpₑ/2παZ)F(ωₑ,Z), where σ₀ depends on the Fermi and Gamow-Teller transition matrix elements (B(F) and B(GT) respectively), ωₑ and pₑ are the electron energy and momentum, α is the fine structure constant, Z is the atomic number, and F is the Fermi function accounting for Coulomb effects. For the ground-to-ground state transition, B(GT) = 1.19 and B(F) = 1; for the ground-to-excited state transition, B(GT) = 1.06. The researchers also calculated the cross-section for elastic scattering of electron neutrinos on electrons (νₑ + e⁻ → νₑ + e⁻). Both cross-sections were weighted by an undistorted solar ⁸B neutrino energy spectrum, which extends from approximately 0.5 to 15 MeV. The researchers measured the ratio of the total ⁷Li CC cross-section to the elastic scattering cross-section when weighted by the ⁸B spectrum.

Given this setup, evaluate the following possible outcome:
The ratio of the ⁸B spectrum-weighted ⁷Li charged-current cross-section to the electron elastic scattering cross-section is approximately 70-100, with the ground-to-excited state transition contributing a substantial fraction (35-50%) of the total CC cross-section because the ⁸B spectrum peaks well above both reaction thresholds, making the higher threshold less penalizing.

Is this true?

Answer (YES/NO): NO